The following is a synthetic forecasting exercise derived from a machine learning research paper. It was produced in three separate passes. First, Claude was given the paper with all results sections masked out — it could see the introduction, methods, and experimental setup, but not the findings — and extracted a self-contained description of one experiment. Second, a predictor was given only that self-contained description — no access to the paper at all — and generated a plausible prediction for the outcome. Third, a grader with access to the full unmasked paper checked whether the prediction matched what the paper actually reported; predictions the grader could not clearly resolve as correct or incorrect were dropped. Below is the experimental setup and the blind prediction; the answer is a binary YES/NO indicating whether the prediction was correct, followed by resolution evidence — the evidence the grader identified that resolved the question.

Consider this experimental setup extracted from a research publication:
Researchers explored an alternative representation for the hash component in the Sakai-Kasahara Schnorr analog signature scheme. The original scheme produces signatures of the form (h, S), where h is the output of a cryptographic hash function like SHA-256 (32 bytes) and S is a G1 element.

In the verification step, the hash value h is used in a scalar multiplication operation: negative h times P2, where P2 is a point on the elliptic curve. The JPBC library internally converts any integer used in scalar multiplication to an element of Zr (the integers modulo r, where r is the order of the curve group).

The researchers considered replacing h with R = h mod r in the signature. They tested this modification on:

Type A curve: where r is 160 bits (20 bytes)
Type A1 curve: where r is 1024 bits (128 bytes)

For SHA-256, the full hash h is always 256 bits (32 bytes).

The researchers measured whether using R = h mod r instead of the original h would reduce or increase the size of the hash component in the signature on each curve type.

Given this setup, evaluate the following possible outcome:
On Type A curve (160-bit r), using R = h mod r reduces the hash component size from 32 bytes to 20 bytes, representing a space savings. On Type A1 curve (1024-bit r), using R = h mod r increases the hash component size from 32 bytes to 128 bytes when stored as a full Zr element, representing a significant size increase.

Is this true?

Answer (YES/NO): YES